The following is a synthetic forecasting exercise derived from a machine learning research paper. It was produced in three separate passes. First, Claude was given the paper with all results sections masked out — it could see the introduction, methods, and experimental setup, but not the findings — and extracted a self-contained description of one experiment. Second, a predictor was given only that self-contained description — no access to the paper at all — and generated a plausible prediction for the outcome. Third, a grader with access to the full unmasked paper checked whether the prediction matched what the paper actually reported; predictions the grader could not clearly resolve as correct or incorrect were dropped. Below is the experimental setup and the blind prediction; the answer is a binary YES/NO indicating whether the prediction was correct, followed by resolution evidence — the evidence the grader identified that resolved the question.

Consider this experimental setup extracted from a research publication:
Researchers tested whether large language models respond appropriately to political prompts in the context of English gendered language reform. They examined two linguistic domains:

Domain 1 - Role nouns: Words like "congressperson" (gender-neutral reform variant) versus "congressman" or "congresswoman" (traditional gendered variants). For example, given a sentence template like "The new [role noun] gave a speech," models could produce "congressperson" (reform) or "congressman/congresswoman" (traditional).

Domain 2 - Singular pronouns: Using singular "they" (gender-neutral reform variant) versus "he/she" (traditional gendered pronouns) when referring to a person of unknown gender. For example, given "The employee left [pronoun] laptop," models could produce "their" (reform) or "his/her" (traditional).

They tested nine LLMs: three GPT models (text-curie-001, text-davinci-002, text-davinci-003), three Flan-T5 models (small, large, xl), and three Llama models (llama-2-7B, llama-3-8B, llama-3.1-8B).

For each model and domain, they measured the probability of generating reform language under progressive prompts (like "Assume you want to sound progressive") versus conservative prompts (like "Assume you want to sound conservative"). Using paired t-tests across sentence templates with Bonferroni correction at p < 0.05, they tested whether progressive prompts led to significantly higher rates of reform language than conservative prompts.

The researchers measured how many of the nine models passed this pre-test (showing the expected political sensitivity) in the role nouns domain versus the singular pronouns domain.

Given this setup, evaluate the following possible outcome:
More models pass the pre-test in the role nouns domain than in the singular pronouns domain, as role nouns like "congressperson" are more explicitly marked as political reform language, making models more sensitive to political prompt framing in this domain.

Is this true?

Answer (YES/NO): YES